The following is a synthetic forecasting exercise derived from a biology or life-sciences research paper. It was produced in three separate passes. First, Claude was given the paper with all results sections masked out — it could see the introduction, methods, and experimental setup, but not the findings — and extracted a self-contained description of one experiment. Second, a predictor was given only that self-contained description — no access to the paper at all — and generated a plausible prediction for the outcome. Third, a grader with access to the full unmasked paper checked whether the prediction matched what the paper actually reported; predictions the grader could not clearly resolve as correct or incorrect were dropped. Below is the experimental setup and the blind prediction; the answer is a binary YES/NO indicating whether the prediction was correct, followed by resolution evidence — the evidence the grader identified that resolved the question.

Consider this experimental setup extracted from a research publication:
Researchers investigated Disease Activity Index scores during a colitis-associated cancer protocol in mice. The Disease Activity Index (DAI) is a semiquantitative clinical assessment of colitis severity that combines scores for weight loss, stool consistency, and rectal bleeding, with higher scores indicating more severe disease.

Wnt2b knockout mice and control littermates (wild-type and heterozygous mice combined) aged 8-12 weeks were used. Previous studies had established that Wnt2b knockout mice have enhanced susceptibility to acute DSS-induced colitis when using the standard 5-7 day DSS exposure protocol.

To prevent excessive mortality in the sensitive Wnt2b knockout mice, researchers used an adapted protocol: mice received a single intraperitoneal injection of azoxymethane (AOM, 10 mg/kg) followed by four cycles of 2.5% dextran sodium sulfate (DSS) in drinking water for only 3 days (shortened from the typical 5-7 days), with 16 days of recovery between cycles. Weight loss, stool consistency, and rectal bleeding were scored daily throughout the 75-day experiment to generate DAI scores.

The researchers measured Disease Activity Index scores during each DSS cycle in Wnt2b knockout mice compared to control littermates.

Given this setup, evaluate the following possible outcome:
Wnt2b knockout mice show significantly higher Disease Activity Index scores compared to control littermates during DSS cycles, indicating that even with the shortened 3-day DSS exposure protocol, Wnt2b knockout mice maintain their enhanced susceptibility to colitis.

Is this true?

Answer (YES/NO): YES